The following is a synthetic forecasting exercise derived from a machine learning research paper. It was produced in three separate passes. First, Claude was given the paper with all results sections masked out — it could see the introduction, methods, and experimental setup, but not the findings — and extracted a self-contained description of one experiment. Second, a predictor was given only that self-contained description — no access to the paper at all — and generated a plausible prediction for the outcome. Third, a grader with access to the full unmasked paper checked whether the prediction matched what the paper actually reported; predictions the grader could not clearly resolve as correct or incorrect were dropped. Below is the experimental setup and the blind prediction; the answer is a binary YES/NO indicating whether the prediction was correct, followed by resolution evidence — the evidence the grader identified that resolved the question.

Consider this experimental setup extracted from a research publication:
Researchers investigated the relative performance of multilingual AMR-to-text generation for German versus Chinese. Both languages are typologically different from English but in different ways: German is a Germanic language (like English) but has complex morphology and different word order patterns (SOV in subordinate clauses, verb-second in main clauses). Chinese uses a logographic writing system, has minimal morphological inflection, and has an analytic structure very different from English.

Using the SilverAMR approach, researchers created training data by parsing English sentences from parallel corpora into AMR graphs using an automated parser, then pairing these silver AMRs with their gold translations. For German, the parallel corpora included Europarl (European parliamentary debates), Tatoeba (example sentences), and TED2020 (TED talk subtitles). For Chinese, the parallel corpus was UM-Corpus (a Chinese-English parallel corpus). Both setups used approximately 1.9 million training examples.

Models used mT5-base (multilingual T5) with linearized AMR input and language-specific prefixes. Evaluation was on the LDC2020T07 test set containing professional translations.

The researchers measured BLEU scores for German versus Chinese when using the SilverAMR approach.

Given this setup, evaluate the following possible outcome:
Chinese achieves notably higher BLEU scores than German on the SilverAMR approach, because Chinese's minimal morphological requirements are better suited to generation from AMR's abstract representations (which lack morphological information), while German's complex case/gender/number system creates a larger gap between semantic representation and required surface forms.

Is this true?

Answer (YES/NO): YES